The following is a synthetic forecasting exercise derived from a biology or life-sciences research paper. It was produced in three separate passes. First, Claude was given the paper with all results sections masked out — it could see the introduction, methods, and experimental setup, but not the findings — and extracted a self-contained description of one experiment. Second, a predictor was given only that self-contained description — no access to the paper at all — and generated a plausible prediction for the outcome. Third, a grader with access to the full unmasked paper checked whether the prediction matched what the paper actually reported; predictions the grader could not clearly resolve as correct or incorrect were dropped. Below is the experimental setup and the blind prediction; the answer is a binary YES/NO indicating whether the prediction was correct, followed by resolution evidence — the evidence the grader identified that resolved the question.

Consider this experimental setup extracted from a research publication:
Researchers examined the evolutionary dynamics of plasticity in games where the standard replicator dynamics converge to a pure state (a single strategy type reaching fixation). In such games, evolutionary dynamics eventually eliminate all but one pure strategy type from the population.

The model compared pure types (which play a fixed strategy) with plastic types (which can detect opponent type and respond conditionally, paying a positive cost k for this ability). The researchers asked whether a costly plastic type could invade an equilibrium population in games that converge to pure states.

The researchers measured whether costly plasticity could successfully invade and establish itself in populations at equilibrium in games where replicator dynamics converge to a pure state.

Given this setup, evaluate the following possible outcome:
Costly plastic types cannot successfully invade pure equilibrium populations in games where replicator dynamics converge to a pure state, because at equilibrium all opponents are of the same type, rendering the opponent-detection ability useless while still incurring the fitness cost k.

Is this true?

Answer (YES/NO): YES